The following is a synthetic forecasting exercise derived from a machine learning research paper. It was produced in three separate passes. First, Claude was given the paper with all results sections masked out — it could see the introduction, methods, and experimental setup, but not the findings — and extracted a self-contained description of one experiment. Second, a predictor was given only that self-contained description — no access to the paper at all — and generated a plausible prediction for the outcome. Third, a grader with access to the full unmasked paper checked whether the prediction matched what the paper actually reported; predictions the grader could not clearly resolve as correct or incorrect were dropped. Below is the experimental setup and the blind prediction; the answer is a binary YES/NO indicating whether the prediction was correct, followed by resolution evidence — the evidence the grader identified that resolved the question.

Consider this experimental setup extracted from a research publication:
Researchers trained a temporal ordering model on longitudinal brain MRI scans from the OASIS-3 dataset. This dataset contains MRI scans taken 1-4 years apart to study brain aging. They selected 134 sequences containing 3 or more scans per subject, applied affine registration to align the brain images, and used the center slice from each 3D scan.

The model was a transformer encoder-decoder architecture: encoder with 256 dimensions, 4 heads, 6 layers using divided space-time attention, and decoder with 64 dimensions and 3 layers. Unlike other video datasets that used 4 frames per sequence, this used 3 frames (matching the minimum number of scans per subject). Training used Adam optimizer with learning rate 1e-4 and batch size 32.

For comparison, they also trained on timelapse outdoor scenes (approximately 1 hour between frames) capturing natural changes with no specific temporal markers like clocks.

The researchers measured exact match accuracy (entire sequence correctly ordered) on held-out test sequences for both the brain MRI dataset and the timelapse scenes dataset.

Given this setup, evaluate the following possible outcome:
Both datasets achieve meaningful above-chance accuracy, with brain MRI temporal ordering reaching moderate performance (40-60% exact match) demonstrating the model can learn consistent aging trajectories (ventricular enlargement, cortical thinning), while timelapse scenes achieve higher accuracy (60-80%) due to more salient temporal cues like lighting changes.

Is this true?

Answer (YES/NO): NO